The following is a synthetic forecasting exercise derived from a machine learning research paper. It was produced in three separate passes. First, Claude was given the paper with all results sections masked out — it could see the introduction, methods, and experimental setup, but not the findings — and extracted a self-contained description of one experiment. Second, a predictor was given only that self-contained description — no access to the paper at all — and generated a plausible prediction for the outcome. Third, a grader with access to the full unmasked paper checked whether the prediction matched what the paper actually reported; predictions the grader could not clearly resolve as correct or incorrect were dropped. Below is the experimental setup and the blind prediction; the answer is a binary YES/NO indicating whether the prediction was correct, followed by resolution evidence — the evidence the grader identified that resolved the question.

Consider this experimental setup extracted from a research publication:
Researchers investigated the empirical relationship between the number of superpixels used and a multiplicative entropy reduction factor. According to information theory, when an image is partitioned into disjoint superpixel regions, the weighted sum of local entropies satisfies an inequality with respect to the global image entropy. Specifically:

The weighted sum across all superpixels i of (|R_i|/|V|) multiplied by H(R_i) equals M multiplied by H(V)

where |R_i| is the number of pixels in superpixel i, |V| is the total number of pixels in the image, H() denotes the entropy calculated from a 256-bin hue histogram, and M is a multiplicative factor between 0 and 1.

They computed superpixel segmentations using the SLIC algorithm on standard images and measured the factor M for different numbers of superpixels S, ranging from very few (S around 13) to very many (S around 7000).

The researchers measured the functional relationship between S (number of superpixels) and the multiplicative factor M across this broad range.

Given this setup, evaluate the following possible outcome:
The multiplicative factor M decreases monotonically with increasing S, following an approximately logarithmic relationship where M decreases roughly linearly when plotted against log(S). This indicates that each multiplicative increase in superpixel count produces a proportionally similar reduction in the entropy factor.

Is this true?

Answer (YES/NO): NO